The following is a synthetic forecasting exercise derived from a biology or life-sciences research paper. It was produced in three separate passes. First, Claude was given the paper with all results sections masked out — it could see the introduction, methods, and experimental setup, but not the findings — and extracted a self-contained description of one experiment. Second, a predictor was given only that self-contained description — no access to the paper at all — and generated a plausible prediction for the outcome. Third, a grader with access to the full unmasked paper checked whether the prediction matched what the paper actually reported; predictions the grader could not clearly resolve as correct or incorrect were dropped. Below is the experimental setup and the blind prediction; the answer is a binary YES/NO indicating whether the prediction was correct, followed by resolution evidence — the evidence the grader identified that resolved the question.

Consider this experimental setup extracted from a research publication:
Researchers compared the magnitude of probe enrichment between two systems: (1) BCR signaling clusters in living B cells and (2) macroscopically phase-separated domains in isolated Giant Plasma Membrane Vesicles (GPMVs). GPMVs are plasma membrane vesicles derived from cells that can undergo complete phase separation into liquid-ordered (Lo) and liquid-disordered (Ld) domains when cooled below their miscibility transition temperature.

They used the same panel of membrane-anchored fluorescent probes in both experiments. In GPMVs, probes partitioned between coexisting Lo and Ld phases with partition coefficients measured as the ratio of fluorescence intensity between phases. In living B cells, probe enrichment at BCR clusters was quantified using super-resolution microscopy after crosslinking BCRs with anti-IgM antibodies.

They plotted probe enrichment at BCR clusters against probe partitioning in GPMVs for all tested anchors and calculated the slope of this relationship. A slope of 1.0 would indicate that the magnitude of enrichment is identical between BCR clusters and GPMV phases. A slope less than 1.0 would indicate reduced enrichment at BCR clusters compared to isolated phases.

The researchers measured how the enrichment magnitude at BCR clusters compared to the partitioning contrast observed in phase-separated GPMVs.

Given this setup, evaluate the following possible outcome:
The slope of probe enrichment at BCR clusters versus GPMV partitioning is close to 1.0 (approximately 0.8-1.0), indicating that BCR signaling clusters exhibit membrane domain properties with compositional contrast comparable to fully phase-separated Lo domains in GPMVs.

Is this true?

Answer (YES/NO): NO